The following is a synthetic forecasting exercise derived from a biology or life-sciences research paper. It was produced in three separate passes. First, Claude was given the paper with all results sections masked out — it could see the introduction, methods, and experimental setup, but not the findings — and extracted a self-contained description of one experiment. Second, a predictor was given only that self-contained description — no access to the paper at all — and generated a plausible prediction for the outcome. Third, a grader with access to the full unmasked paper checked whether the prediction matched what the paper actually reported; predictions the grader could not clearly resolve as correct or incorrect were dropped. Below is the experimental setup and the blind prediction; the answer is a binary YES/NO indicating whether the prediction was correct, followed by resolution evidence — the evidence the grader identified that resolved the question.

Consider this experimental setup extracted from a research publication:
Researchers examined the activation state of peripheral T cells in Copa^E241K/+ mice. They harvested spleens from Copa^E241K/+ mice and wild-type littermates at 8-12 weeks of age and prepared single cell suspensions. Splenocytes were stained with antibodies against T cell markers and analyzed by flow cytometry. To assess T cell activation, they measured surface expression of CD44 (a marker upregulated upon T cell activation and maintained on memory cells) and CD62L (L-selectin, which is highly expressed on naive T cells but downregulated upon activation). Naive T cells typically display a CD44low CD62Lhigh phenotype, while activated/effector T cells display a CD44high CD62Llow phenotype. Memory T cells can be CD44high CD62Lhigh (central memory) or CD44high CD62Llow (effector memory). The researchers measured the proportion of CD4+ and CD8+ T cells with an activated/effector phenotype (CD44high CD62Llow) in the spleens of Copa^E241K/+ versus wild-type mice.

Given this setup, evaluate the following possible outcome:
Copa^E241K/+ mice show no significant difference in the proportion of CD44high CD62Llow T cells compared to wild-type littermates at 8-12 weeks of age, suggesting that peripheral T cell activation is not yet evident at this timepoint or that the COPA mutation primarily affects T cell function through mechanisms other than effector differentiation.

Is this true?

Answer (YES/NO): NO